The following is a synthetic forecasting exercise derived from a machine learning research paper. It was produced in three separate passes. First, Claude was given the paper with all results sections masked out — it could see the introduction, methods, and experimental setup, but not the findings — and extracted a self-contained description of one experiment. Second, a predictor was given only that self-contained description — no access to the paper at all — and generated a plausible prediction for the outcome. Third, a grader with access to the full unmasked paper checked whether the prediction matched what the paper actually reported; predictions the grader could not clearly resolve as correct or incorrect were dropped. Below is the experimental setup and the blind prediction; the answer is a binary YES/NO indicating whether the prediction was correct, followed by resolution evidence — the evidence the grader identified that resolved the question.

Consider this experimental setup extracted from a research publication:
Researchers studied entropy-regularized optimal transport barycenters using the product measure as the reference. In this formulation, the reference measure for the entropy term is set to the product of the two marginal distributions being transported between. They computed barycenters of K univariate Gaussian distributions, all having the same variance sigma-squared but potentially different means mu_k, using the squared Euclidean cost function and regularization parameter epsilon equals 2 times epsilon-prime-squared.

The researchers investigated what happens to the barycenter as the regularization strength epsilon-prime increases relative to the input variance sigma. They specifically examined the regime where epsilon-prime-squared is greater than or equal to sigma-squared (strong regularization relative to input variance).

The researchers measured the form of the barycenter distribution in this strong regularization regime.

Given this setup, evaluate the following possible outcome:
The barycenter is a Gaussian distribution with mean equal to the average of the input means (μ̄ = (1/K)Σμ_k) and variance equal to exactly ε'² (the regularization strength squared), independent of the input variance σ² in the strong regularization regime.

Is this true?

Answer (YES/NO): NO